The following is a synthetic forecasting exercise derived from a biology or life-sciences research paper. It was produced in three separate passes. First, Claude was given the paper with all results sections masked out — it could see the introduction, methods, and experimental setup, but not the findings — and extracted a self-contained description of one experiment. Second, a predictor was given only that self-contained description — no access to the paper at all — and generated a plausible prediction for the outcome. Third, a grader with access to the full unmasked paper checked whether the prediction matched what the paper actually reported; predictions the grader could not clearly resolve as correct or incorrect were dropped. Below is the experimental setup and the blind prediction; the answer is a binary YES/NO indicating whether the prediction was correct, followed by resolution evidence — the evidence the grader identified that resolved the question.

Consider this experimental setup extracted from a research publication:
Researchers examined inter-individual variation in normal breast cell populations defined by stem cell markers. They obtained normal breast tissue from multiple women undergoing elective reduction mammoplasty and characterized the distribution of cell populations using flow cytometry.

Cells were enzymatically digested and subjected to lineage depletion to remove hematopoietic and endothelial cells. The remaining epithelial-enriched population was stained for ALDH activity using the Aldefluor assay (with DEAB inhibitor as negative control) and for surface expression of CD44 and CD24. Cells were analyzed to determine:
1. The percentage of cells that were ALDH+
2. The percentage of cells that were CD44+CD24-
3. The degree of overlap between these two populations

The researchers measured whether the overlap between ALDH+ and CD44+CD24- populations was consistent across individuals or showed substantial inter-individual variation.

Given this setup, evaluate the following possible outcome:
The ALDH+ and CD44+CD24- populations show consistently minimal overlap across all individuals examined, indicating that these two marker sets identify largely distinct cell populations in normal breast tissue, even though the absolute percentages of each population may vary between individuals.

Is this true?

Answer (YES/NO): NO